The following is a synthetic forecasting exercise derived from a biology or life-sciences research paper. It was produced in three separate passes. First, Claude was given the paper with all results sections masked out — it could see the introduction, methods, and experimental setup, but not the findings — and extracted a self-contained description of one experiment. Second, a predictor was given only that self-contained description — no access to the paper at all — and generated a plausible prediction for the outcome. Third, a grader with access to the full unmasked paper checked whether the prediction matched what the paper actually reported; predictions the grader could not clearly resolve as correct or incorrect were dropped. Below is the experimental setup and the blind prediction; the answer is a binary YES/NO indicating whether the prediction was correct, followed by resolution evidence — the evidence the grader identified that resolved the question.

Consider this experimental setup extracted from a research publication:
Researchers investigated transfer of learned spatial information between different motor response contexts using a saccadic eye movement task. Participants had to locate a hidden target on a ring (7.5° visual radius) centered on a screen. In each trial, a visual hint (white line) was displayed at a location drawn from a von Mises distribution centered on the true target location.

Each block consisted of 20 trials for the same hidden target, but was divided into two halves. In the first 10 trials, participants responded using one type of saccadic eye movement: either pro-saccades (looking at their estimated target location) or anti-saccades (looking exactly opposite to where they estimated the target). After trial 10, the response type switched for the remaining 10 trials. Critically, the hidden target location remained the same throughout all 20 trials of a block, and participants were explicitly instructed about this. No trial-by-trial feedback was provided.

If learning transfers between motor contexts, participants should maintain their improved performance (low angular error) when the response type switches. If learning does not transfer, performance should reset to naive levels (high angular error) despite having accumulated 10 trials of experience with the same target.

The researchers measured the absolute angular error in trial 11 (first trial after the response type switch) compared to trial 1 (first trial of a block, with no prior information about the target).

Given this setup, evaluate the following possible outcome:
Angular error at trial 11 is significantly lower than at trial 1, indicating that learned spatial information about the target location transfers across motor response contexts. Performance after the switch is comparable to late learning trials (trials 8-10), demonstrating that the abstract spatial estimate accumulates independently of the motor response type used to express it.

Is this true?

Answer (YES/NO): NO